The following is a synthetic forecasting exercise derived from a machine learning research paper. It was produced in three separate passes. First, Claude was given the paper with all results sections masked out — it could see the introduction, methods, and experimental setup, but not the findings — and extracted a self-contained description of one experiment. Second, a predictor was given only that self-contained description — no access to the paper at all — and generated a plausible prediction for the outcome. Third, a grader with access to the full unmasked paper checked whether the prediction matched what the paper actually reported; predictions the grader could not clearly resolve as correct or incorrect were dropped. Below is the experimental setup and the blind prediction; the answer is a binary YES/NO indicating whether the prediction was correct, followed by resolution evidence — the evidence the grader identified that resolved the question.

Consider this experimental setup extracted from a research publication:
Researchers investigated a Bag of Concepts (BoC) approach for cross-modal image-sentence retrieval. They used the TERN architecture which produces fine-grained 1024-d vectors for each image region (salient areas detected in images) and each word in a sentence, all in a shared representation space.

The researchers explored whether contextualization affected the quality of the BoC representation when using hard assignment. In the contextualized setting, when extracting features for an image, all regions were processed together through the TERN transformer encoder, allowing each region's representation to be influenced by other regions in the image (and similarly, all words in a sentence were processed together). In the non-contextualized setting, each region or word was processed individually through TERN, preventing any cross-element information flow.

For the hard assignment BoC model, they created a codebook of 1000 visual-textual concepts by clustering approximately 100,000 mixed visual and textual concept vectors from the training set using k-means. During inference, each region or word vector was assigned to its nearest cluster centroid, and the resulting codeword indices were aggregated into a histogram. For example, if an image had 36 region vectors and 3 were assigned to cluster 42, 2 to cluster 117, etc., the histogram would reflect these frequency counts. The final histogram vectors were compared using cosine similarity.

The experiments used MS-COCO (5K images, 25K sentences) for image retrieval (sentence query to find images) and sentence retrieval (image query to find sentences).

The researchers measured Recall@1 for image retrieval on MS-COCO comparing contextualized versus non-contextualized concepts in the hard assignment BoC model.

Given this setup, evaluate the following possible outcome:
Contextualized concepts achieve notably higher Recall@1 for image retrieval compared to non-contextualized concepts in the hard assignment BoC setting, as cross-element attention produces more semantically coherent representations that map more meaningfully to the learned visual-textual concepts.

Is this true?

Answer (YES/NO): YES